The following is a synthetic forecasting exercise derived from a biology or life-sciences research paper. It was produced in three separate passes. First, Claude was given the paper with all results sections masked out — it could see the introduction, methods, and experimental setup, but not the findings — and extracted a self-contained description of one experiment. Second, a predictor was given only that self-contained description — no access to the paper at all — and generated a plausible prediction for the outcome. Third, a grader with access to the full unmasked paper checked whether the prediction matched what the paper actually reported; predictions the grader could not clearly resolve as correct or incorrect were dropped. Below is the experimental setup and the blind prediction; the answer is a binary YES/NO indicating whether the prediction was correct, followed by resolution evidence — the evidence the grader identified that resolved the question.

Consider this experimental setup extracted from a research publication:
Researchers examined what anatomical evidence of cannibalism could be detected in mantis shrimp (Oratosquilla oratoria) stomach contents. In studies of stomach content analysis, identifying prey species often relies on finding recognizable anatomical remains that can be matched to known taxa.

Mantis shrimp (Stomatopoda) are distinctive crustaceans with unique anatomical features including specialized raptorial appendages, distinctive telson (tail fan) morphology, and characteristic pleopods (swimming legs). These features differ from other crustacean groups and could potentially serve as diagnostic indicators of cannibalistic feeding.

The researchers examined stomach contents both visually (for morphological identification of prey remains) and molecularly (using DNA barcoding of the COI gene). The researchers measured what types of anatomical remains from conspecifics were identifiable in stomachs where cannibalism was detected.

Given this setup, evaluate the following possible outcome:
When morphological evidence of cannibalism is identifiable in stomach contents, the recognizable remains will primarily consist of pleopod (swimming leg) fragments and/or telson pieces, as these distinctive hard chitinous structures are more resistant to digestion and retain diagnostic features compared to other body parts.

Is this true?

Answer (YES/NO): YES